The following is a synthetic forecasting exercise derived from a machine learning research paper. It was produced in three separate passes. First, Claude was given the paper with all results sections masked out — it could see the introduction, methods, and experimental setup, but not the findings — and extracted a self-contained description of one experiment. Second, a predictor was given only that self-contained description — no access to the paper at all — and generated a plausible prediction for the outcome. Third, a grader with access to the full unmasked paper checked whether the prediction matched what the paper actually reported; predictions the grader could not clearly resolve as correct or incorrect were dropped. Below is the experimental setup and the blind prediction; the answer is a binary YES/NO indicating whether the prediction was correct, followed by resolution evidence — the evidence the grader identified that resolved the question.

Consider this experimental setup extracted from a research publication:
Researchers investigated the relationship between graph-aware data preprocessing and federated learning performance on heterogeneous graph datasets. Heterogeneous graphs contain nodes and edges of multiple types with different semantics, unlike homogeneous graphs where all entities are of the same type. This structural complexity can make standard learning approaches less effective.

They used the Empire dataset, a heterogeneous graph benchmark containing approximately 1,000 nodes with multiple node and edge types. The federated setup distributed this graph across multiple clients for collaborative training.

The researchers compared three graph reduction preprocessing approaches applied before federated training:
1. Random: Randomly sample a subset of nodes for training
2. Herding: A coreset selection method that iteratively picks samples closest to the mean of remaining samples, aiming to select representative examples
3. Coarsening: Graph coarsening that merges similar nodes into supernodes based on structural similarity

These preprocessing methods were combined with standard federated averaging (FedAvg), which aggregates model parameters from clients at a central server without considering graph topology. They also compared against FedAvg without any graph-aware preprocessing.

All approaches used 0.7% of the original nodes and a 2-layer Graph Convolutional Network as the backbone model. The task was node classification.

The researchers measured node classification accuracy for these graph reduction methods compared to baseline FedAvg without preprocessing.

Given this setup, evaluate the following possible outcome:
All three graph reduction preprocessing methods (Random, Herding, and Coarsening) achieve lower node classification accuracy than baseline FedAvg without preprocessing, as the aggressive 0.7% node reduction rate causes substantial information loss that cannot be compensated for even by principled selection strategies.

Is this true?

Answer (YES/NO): NO